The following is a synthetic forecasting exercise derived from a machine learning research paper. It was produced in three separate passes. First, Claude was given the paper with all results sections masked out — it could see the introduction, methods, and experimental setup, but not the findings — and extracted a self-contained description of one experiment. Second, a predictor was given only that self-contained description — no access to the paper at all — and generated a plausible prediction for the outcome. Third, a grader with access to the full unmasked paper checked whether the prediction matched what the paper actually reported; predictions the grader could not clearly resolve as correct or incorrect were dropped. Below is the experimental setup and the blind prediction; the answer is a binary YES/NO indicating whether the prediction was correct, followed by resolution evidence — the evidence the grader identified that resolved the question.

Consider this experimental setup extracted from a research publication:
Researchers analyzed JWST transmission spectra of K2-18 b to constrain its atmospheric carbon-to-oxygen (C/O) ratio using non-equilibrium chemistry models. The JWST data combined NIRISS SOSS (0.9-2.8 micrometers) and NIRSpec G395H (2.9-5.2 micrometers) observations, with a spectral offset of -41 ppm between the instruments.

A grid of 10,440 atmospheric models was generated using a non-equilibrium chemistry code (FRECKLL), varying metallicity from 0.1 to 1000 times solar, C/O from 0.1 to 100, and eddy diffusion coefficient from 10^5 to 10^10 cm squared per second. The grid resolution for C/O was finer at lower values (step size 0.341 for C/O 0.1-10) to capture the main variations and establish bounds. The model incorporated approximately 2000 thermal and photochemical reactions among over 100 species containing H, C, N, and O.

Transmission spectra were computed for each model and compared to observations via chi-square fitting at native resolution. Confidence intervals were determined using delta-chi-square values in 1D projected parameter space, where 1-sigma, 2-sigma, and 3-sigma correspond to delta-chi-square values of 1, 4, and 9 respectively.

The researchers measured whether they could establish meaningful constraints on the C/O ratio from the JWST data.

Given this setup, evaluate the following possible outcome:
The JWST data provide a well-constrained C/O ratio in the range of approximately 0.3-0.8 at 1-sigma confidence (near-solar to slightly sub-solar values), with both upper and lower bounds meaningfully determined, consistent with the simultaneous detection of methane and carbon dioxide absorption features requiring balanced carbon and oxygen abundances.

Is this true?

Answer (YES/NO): NO